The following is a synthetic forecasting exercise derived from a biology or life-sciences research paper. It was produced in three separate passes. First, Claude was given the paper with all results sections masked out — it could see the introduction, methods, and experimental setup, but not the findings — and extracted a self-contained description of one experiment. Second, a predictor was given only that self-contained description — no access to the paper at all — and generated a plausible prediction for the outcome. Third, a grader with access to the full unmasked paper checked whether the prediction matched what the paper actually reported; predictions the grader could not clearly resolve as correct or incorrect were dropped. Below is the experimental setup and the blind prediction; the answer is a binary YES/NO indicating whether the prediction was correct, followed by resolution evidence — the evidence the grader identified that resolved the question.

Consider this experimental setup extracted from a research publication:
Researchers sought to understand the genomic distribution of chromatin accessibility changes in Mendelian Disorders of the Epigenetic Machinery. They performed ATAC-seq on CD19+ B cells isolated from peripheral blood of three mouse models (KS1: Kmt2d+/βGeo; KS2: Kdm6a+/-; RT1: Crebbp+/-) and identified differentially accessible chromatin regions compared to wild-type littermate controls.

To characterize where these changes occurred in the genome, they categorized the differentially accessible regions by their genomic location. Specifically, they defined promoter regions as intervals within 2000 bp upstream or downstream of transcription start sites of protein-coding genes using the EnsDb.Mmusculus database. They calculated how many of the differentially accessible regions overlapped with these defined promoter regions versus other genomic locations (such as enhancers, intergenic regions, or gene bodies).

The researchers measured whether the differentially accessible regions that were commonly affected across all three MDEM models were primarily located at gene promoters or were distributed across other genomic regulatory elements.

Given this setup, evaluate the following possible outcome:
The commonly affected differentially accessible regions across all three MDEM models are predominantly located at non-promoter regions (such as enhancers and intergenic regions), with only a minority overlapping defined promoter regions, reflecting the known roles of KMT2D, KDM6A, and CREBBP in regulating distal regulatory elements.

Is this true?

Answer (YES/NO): NO